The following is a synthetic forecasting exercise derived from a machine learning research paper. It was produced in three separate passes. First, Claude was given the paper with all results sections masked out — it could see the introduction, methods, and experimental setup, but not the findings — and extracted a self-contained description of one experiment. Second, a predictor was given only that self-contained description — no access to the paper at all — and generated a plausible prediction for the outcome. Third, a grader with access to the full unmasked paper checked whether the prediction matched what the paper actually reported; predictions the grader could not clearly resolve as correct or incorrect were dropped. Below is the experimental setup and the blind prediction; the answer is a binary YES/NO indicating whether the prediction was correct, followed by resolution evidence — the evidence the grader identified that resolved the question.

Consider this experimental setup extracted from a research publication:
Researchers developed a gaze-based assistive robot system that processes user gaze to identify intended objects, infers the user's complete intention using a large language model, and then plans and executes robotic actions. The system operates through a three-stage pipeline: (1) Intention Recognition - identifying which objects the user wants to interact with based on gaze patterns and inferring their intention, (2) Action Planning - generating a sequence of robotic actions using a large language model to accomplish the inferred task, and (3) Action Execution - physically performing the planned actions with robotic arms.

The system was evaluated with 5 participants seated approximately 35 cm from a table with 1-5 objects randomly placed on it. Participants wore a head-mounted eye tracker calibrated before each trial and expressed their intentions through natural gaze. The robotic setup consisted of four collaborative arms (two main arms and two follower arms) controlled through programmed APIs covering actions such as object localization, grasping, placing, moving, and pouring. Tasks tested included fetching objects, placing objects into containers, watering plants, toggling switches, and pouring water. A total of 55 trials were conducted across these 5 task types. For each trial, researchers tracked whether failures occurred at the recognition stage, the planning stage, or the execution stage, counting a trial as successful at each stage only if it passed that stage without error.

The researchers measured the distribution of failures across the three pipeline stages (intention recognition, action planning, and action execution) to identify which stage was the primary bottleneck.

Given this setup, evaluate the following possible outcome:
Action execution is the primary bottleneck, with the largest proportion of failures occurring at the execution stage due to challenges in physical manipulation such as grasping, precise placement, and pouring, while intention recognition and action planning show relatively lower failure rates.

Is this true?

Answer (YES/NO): YES